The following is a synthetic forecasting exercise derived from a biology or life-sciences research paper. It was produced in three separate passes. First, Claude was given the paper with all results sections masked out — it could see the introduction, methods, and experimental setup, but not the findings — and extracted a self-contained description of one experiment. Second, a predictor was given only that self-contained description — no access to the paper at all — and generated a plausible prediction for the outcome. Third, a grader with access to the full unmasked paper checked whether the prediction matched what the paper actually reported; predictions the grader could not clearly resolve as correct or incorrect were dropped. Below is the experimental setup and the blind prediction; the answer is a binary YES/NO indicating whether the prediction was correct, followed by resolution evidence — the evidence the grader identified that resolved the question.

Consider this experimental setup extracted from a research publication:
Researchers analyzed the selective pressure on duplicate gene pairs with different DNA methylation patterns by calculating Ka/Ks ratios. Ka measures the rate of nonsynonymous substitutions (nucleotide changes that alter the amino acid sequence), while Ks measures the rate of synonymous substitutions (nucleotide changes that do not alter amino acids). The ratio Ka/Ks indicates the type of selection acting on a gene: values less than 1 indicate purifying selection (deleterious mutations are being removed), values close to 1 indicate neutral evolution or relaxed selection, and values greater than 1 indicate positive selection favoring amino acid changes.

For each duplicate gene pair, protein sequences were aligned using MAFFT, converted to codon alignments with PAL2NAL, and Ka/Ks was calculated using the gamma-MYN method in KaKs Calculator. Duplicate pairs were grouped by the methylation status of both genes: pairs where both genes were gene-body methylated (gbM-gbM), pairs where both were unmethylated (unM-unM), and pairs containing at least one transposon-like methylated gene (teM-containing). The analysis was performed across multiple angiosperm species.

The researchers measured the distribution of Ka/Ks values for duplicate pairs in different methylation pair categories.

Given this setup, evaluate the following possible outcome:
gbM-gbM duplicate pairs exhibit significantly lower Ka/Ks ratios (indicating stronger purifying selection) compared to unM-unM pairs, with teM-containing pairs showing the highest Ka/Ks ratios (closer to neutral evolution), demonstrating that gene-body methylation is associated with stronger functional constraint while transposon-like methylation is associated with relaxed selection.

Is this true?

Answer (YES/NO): YES